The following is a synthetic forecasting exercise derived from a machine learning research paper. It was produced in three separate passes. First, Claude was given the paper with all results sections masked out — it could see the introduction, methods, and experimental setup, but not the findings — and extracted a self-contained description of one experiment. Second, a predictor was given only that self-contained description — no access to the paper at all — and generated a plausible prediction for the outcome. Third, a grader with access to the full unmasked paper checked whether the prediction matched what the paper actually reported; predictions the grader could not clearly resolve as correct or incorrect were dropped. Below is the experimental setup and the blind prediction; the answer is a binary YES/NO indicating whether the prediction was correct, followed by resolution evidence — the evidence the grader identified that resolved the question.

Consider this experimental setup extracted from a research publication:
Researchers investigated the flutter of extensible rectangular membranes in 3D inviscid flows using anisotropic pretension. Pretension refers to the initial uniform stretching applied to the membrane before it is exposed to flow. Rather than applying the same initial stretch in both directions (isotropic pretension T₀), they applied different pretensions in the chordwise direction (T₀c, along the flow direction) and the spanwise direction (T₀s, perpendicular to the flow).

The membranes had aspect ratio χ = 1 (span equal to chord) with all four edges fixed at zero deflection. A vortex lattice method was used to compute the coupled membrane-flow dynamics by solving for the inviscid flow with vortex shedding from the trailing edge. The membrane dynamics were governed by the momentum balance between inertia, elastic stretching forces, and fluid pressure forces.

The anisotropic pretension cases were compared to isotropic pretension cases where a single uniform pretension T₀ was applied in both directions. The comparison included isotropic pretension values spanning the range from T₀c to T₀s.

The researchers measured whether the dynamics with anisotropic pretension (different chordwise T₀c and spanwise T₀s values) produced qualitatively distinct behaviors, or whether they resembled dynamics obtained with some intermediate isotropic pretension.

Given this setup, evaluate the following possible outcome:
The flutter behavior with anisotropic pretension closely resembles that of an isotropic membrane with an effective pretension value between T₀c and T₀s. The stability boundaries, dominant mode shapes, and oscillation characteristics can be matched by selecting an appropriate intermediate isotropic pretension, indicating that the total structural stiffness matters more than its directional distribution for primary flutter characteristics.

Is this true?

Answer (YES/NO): YES